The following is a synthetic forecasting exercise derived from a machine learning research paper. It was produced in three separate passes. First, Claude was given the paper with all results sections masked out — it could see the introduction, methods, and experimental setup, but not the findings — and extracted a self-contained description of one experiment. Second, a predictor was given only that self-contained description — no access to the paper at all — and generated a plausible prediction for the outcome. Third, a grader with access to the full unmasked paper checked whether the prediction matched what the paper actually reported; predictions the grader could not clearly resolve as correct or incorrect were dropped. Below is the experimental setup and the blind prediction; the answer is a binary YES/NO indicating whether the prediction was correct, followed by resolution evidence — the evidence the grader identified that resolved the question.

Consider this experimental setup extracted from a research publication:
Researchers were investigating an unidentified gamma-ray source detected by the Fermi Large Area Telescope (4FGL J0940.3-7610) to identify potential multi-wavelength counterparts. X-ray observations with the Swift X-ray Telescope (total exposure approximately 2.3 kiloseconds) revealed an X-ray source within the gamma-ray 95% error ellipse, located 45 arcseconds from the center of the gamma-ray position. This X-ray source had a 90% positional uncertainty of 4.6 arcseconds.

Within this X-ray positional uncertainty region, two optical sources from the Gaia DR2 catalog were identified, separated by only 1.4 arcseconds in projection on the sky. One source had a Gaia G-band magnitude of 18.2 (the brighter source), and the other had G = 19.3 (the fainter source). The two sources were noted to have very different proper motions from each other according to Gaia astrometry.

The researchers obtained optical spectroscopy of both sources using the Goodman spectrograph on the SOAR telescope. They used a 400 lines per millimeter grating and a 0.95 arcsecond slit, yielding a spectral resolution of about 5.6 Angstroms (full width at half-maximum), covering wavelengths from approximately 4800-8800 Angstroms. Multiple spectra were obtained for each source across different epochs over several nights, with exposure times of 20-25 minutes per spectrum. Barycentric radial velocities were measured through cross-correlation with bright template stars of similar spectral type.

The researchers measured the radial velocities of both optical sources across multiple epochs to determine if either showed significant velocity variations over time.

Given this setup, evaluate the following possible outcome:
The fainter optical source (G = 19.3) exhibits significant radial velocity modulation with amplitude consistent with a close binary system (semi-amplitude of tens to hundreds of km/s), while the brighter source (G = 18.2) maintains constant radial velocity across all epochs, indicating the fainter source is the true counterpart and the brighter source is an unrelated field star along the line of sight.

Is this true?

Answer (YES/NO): YES